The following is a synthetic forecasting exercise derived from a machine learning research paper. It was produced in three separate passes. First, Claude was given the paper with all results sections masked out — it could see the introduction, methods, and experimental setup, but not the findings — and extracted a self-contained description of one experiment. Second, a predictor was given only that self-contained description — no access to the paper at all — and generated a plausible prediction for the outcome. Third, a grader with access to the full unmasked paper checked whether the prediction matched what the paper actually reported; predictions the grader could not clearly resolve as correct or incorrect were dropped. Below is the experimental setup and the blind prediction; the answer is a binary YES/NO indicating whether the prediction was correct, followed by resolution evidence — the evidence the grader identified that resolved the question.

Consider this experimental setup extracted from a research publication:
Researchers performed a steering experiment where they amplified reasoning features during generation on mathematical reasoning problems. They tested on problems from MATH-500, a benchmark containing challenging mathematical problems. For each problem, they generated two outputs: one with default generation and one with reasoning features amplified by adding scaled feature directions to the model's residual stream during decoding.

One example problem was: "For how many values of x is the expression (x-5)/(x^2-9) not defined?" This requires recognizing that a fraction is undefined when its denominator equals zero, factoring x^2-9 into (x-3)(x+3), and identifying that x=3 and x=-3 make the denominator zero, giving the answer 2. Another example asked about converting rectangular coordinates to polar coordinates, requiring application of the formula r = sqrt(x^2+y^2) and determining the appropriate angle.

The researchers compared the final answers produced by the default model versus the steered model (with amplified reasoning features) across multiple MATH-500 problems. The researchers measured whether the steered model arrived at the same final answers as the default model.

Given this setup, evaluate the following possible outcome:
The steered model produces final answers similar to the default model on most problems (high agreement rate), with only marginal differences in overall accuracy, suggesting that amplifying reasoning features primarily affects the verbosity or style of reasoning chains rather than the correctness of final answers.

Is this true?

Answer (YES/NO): NO